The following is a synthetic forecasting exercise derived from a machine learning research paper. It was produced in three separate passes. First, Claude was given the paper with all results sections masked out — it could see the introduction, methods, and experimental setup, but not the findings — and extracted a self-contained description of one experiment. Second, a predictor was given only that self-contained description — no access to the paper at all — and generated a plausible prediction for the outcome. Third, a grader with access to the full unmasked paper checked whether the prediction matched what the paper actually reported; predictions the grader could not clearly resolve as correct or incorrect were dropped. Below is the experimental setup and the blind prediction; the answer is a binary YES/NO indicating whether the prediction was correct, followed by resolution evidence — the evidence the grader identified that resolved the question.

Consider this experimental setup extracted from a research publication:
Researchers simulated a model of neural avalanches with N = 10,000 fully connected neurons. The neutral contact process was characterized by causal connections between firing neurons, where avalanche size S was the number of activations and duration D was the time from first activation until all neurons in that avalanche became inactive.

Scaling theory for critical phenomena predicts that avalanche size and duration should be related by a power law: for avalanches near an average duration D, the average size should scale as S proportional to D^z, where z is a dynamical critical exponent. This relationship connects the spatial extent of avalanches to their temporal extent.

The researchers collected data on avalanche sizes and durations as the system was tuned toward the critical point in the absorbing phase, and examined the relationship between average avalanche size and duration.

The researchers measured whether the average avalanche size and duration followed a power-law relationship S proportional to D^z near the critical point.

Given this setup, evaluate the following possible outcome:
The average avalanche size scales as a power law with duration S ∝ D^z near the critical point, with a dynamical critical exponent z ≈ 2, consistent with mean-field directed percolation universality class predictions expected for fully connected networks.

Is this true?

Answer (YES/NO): YES